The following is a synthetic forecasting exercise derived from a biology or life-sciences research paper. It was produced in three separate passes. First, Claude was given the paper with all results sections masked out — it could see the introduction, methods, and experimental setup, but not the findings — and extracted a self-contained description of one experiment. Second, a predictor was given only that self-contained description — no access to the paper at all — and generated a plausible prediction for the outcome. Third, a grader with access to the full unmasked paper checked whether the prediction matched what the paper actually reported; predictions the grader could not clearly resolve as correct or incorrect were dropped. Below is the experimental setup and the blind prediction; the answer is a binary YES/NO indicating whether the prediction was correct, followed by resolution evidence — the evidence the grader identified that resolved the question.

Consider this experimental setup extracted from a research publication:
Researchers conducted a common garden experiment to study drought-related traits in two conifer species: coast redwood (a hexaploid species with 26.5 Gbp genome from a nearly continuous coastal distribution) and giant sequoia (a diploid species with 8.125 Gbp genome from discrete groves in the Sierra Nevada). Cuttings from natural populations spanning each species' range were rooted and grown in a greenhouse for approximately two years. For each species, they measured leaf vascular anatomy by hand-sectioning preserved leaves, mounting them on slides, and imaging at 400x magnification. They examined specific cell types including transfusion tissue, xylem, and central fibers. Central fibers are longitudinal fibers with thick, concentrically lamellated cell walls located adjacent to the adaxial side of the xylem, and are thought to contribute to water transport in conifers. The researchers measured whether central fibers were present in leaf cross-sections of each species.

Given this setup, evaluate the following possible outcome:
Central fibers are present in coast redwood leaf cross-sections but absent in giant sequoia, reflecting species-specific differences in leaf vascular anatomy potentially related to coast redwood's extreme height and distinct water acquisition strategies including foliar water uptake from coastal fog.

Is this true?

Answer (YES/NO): YES